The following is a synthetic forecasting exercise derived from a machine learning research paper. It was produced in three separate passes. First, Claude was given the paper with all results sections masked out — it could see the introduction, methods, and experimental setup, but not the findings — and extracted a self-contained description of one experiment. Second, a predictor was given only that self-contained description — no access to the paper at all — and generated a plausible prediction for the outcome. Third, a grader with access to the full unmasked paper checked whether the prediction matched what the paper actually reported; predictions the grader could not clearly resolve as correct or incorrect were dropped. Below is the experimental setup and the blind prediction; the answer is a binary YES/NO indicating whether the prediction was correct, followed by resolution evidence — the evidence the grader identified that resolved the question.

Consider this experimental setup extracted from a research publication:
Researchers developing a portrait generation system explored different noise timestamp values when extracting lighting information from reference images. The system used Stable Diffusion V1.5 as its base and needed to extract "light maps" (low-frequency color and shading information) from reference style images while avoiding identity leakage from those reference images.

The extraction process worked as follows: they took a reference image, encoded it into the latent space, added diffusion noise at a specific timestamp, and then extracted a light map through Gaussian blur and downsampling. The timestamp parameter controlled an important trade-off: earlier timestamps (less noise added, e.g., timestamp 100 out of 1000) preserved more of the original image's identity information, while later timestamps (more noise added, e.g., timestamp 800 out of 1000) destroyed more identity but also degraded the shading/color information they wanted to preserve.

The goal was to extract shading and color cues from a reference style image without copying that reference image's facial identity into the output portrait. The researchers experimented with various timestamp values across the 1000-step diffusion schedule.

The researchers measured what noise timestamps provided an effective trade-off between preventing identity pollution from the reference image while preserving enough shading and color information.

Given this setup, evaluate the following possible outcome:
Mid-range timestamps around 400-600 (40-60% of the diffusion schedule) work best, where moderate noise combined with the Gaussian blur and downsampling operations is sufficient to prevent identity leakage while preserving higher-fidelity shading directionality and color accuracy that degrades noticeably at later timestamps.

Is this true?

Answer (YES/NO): NO